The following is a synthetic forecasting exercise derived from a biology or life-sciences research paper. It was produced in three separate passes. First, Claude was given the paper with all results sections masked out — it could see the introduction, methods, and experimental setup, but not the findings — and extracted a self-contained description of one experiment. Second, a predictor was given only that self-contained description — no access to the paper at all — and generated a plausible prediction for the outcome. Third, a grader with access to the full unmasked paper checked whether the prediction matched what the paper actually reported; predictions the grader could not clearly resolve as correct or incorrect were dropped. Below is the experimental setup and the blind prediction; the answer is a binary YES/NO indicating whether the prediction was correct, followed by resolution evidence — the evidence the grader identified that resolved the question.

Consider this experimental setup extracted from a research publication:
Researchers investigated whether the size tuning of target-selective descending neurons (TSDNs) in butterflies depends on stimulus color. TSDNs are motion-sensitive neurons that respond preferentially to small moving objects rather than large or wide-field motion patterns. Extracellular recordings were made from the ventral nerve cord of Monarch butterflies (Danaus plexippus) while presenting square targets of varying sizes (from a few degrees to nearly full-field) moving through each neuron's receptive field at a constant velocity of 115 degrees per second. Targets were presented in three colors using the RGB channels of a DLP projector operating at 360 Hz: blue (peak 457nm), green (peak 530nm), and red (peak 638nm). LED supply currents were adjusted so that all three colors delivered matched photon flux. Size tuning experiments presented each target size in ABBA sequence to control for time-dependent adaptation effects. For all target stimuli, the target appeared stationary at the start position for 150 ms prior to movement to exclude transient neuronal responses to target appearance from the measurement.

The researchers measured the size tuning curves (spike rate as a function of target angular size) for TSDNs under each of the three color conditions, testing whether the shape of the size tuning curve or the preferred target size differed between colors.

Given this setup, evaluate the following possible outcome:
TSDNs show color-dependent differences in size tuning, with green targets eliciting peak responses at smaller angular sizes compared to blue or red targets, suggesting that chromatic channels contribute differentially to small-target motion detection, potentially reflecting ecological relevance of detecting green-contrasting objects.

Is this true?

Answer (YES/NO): NO